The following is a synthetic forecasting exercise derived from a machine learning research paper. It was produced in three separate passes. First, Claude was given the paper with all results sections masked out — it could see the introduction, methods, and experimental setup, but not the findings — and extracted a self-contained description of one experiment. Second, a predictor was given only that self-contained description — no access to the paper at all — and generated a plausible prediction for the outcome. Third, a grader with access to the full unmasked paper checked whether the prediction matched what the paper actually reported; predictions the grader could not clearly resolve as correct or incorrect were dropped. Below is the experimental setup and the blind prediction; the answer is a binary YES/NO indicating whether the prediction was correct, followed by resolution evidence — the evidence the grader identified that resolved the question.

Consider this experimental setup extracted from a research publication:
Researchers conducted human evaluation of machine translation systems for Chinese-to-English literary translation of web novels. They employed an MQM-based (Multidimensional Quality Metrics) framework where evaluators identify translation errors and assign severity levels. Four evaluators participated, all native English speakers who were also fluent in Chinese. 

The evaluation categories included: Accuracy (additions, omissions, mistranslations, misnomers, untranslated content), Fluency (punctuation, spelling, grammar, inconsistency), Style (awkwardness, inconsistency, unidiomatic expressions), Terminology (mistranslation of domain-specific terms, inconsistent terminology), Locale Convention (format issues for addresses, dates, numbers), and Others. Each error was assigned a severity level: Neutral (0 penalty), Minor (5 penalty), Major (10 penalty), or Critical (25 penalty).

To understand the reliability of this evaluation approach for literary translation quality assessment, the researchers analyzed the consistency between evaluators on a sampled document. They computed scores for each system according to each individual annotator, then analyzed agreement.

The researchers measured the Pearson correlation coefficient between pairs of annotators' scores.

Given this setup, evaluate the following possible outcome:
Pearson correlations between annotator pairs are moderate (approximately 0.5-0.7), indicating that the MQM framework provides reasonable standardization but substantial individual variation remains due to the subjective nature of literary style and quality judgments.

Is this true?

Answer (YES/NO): NO